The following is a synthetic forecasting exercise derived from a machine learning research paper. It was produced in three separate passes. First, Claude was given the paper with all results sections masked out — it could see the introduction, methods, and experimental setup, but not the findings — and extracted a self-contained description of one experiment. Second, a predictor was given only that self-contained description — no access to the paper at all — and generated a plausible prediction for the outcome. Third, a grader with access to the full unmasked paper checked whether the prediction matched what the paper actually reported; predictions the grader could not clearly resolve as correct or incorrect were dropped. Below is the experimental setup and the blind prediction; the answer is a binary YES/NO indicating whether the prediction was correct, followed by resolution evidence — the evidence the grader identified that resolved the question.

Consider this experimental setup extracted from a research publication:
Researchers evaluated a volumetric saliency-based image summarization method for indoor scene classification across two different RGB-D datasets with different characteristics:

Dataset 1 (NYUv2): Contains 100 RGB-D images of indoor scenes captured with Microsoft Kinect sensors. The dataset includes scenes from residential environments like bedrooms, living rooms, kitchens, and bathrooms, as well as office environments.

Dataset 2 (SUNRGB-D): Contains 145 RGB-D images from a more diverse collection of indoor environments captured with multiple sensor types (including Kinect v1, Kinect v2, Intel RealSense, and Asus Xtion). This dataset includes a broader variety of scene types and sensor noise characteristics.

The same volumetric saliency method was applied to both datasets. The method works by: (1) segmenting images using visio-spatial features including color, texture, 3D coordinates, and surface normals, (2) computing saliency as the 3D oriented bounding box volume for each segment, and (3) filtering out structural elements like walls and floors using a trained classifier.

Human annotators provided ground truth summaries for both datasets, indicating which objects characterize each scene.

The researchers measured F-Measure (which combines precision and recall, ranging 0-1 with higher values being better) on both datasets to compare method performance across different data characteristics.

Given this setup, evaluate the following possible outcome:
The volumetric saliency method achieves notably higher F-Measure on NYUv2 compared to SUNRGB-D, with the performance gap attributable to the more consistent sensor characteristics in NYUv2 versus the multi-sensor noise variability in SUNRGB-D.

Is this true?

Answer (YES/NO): NO